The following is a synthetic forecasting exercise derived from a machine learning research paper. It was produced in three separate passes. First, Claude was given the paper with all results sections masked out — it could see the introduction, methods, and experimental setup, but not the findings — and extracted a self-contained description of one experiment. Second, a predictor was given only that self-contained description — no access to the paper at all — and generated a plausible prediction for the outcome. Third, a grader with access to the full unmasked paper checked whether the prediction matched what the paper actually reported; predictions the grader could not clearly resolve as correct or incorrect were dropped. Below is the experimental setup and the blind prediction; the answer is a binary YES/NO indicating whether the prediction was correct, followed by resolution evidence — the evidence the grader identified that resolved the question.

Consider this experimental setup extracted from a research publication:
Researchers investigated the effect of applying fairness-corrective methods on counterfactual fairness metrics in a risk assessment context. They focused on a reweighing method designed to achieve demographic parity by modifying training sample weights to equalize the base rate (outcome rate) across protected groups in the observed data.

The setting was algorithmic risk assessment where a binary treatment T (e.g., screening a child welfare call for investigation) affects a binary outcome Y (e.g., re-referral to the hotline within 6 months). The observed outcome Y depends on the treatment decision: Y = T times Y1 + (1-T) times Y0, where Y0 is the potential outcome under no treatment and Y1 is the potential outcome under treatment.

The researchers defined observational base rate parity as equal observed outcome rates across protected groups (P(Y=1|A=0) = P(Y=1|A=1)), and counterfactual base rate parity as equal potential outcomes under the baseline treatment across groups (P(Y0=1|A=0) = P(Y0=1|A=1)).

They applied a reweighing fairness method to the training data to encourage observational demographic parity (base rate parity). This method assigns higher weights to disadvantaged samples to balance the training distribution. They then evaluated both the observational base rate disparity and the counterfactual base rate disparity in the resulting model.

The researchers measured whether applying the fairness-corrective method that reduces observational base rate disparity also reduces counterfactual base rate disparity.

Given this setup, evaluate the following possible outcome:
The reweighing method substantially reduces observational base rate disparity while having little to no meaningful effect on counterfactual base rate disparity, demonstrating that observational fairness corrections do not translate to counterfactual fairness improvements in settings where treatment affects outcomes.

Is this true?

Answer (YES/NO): NO